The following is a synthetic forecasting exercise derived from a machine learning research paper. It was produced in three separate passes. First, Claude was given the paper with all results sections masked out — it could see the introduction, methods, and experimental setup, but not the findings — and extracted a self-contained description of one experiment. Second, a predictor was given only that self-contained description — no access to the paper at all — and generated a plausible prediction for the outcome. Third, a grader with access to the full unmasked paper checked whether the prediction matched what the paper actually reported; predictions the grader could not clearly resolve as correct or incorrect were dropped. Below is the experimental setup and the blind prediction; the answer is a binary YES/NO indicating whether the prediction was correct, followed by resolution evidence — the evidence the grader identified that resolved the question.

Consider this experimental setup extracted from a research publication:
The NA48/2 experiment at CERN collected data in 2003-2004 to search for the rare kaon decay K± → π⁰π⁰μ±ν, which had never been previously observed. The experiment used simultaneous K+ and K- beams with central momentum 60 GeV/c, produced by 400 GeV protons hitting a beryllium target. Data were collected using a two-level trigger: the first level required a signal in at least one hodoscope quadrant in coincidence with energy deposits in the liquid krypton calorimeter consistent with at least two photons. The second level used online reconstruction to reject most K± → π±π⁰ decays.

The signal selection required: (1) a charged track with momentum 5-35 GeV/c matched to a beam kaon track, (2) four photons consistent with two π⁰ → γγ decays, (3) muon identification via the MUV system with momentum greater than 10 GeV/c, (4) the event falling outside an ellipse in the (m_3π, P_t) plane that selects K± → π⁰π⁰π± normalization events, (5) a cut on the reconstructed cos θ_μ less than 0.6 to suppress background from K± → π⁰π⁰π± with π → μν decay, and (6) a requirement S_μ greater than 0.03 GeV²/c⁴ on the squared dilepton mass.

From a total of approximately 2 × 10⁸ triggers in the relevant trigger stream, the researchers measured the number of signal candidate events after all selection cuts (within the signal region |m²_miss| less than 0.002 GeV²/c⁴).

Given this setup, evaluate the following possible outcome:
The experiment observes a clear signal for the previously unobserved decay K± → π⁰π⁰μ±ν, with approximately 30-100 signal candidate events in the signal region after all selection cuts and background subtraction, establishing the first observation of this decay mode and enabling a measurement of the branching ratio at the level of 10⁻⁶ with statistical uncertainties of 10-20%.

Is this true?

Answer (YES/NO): NO